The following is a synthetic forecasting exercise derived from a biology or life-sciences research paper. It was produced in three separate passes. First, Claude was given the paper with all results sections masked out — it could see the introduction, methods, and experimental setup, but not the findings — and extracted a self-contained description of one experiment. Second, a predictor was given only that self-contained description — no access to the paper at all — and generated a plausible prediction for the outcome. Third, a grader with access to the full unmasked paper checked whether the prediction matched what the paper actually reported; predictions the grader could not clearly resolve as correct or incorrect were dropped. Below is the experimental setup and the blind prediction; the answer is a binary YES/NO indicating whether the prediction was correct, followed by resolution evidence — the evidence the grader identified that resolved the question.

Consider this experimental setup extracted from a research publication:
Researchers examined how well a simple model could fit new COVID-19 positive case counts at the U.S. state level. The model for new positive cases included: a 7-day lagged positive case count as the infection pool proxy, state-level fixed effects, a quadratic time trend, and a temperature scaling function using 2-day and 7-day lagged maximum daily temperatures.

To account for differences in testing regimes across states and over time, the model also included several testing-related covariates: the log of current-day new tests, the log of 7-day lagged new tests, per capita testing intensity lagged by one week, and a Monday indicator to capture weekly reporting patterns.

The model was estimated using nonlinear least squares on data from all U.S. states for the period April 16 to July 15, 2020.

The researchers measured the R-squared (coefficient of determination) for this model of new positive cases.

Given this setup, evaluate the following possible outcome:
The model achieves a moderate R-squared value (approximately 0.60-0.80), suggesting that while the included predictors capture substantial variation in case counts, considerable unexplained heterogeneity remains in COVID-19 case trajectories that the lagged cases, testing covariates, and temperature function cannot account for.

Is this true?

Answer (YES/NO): NO